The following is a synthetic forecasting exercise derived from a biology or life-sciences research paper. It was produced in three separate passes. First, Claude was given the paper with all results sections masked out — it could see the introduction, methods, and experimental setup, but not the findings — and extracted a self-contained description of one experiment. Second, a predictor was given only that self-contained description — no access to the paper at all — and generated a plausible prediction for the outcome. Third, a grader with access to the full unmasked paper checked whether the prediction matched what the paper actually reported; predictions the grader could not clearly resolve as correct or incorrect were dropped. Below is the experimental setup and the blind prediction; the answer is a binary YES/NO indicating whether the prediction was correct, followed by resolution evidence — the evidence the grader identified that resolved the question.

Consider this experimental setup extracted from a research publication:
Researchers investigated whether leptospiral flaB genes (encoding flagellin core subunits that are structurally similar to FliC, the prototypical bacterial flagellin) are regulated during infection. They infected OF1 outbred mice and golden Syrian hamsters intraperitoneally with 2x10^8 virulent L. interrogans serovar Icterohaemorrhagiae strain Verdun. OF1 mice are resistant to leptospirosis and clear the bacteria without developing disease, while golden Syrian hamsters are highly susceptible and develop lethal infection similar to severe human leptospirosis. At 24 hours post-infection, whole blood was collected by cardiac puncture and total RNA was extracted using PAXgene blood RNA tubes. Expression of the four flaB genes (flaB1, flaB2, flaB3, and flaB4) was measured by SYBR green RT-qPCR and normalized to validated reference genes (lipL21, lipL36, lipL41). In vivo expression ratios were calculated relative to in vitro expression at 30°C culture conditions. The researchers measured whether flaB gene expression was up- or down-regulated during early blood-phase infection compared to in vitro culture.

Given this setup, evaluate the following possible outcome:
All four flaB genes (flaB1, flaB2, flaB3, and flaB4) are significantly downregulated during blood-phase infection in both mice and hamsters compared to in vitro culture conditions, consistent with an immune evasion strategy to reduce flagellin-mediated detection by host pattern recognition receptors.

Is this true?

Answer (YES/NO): YES